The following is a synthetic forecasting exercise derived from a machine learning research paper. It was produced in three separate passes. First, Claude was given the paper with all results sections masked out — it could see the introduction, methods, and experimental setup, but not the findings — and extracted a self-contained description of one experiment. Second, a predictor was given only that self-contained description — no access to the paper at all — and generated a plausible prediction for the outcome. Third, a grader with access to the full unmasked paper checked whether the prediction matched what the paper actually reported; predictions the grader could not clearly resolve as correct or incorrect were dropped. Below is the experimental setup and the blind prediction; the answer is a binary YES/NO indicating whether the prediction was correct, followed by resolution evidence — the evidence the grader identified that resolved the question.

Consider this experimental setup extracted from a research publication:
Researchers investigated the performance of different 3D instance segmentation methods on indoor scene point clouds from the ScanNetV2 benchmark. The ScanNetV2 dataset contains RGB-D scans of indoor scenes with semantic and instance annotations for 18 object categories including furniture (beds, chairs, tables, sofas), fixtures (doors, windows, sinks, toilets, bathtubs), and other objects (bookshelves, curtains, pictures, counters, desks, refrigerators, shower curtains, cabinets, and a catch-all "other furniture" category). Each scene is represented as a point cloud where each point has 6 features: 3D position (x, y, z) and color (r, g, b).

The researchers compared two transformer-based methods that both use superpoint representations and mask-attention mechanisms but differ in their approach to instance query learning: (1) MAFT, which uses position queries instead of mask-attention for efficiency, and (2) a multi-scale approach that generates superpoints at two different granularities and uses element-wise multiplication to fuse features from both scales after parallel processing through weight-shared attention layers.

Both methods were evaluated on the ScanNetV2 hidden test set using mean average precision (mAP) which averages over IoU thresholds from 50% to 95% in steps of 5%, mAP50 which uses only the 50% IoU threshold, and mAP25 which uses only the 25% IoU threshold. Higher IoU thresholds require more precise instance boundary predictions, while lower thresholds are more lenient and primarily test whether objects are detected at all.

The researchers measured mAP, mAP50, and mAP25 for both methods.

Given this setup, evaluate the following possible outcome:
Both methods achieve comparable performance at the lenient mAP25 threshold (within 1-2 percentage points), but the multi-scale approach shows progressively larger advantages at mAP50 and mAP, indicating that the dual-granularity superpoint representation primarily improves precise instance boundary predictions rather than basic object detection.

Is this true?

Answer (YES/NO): NO